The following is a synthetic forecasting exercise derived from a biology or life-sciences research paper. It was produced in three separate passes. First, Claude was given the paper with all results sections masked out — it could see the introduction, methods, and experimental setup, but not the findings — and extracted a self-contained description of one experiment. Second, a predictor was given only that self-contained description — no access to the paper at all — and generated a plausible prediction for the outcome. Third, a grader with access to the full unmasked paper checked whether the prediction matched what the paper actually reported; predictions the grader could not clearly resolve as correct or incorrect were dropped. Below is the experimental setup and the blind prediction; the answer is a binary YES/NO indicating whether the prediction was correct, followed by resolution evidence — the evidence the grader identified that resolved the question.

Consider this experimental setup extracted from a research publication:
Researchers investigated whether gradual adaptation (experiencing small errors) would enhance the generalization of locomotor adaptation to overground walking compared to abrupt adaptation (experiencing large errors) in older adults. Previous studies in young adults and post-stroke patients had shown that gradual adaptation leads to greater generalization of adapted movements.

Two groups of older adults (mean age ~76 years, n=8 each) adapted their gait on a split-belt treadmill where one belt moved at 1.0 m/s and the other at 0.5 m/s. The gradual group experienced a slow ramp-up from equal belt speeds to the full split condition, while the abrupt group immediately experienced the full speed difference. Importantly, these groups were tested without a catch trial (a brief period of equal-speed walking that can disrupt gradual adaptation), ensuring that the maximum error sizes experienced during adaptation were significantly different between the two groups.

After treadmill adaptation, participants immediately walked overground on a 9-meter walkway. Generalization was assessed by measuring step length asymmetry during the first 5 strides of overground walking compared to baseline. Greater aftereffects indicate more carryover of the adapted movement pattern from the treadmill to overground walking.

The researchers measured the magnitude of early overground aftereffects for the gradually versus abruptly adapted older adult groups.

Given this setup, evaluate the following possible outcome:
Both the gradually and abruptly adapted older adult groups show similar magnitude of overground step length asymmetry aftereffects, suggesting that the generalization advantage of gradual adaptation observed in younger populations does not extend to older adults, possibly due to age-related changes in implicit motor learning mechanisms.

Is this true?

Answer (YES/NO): YES